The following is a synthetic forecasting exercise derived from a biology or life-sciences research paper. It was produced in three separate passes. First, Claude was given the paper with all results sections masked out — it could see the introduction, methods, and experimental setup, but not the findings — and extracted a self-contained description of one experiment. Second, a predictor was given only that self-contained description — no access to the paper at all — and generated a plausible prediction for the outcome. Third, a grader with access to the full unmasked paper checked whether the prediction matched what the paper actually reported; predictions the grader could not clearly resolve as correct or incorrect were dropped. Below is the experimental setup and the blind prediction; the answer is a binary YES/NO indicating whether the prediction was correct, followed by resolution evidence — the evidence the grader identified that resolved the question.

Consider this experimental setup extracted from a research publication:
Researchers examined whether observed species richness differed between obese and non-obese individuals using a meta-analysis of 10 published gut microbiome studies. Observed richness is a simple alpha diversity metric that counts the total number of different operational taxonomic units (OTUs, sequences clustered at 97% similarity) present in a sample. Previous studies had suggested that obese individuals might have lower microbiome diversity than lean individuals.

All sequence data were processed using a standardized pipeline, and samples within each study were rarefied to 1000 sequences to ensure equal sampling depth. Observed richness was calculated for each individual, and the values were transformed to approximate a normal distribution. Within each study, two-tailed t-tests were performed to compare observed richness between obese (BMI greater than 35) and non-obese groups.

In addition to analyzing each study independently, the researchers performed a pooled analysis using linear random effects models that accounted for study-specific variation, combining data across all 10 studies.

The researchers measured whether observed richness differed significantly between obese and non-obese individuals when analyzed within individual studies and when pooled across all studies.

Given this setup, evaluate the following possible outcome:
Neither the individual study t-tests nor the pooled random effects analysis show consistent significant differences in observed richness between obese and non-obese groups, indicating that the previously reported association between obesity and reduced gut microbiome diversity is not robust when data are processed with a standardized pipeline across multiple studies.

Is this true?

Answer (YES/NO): NO